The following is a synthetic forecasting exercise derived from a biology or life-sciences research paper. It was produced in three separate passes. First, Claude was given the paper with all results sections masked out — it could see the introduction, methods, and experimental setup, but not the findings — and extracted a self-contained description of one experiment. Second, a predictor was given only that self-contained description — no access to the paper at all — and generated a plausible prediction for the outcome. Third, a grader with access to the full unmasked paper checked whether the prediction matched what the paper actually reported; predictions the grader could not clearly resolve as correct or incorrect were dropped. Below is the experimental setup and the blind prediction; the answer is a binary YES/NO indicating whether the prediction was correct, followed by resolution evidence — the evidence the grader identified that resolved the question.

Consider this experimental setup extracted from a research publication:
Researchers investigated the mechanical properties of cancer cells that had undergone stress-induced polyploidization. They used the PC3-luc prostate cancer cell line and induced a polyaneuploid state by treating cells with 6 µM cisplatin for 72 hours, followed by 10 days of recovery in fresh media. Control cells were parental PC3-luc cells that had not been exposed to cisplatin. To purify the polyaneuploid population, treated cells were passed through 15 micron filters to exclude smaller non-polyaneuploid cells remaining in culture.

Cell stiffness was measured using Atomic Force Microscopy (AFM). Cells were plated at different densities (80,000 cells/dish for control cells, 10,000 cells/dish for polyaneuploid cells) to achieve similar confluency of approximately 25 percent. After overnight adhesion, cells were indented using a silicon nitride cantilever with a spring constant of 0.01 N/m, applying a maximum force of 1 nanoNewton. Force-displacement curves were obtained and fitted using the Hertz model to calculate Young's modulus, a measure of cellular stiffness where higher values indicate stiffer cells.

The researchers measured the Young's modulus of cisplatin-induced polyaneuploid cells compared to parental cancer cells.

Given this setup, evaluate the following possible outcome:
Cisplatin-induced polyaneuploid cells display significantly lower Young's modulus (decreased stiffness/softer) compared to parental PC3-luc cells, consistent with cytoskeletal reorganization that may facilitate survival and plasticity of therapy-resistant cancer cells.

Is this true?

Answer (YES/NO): NO